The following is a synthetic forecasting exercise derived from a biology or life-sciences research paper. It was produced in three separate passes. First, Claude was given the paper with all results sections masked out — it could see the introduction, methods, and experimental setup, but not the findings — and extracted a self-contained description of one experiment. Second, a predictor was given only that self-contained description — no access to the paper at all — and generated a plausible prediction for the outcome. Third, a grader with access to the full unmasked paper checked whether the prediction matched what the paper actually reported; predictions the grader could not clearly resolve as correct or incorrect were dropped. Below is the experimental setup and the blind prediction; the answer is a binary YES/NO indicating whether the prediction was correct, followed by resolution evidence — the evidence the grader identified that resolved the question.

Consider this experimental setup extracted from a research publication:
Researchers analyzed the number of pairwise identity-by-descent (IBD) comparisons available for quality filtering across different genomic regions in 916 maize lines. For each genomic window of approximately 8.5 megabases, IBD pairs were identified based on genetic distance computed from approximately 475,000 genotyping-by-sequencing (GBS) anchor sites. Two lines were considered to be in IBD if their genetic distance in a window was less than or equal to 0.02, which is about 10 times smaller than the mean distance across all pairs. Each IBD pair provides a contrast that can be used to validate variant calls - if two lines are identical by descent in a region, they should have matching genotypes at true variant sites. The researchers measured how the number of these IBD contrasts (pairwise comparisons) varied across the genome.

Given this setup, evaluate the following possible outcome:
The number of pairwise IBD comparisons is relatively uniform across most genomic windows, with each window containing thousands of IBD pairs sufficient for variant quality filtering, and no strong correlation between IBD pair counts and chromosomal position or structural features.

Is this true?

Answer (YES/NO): NO